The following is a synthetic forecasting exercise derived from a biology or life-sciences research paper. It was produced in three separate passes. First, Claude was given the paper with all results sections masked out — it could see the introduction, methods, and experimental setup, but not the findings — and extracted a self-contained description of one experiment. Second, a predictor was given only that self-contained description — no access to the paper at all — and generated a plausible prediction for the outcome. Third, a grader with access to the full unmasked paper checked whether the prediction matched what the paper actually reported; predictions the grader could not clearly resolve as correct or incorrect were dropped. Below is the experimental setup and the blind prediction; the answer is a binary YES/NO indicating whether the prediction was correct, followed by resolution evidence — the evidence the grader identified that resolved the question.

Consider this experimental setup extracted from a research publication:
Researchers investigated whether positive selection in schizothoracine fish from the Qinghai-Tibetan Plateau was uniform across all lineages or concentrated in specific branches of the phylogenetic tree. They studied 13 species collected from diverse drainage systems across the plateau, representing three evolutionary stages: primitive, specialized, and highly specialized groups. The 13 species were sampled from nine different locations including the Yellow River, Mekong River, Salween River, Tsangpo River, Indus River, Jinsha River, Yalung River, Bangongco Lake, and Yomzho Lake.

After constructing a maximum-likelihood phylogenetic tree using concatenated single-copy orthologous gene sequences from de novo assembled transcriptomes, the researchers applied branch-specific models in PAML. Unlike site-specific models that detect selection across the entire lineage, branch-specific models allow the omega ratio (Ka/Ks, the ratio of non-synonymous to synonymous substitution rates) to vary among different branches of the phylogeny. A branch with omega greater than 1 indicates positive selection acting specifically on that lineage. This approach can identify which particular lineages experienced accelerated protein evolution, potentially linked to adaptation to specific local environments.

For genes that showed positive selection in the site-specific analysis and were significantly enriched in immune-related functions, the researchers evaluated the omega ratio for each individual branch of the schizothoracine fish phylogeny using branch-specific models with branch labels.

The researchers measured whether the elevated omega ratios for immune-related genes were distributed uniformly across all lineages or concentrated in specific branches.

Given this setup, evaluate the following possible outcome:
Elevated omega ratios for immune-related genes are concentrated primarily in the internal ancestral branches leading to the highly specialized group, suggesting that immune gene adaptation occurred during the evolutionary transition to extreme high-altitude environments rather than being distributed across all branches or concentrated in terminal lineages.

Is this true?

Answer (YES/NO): NO